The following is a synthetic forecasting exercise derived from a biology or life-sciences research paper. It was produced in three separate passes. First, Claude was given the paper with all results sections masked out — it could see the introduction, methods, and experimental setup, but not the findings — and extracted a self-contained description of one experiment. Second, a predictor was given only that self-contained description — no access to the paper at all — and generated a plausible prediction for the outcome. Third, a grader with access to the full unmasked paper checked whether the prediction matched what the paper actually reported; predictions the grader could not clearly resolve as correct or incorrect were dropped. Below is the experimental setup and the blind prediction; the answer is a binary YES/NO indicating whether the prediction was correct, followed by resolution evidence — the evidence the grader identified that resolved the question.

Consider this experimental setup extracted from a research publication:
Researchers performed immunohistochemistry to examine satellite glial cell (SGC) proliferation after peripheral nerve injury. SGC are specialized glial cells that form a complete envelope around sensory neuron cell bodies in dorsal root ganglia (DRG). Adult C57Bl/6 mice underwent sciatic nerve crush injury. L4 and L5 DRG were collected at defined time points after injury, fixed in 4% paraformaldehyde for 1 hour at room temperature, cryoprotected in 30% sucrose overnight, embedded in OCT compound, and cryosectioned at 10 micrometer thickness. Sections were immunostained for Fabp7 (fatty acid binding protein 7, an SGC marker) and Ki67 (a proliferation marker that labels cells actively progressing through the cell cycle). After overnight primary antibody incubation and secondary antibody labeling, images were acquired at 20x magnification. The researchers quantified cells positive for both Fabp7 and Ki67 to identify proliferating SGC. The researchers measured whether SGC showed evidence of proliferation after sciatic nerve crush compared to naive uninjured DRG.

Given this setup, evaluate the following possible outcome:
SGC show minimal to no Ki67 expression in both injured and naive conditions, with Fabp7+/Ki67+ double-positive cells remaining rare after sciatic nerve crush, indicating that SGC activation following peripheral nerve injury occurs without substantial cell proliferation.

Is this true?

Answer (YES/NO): YES